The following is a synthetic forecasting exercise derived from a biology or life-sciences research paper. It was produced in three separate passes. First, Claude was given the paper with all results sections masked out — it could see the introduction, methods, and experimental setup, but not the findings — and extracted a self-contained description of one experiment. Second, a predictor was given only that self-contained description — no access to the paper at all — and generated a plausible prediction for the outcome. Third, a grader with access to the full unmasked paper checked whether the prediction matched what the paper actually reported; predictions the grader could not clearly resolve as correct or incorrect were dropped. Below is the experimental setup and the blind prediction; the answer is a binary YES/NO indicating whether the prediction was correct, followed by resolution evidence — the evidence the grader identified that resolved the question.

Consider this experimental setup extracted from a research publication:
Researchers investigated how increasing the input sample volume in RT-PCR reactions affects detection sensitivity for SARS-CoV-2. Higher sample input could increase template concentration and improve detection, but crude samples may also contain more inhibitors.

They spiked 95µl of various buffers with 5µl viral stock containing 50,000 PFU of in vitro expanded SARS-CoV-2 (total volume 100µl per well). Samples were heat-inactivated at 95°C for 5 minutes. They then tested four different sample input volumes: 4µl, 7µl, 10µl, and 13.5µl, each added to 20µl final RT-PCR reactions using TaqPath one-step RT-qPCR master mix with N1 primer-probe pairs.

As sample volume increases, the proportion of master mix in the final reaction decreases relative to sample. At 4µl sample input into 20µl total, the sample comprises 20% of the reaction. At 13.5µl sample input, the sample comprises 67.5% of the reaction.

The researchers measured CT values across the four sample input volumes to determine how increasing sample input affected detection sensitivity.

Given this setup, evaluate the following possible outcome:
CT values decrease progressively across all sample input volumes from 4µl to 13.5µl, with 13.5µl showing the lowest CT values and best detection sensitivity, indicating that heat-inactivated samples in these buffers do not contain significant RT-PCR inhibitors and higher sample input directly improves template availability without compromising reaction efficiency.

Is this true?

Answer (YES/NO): NO